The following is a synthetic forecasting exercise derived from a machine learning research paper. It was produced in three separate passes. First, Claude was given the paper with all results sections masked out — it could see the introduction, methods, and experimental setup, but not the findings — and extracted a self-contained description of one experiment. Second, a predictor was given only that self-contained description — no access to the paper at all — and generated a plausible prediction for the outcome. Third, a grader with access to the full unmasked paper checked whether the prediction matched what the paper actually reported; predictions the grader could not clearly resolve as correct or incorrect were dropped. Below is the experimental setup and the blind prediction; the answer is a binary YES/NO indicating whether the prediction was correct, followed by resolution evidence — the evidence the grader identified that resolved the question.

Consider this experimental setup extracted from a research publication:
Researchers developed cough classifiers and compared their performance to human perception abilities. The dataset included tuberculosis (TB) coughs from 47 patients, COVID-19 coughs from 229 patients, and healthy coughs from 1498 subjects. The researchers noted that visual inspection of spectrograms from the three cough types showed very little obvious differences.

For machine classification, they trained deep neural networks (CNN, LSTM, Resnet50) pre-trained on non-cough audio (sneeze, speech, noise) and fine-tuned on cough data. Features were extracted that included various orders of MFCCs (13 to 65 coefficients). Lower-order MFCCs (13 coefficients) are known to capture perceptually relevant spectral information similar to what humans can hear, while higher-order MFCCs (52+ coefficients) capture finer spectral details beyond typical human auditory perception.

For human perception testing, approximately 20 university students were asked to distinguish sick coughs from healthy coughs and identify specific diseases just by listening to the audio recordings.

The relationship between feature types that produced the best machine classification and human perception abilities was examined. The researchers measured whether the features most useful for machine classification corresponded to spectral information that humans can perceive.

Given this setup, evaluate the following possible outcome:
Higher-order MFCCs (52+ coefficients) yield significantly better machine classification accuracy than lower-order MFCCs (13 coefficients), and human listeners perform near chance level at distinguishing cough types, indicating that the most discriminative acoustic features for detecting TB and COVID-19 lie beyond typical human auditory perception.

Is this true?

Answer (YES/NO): NO